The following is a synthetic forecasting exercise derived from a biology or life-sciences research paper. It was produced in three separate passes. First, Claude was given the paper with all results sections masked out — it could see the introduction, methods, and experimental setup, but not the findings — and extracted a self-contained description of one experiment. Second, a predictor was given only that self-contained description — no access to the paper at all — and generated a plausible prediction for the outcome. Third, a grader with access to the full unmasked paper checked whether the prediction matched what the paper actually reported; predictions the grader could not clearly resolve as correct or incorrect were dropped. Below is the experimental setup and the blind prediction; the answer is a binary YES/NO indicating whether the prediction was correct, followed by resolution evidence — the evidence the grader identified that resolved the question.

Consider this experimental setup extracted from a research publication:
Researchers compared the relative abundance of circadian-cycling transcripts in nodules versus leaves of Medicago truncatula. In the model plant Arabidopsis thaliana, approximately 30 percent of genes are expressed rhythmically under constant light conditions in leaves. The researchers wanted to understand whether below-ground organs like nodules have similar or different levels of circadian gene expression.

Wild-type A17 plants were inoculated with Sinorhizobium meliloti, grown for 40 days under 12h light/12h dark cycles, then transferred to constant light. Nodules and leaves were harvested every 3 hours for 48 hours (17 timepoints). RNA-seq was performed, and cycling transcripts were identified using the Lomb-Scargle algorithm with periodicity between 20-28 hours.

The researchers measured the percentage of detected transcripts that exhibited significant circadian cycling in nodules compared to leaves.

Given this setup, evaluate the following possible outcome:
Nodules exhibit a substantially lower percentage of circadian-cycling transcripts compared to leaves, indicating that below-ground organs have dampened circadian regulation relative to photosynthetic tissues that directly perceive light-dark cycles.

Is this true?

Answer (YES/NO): YES